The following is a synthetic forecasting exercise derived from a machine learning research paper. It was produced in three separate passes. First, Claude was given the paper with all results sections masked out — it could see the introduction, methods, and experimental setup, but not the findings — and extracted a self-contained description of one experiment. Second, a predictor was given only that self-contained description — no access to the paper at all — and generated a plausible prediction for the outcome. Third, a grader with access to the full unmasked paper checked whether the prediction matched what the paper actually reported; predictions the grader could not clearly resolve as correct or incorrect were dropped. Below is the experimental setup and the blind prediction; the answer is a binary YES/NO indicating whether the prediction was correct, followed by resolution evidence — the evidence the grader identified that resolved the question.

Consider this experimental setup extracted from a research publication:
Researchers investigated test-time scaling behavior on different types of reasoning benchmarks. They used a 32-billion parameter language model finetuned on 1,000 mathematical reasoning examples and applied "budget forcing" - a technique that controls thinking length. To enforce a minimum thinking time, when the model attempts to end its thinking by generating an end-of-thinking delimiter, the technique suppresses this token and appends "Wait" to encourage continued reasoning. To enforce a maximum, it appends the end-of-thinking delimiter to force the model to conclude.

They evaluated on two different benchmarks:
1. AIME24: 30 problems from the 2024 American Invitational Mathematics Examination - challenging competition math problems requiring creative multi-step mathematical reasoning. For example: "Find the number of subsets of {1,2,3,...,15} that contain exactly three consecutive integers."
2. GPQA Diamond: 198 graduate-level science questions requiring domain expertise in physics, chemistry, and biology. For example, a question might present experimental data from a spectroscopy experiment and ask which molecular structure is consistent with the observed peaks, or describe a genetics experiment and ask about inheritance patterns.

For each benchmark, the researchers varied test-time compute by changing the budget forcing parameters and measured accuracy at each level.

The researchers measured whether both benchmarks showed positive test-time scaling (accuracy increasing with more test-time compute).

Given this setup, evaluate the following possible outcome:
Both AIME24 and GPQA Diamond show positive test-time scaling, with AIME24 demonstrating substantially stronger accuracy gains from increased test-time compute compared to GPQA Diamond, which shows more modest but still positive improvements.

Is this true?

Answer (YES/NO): YES